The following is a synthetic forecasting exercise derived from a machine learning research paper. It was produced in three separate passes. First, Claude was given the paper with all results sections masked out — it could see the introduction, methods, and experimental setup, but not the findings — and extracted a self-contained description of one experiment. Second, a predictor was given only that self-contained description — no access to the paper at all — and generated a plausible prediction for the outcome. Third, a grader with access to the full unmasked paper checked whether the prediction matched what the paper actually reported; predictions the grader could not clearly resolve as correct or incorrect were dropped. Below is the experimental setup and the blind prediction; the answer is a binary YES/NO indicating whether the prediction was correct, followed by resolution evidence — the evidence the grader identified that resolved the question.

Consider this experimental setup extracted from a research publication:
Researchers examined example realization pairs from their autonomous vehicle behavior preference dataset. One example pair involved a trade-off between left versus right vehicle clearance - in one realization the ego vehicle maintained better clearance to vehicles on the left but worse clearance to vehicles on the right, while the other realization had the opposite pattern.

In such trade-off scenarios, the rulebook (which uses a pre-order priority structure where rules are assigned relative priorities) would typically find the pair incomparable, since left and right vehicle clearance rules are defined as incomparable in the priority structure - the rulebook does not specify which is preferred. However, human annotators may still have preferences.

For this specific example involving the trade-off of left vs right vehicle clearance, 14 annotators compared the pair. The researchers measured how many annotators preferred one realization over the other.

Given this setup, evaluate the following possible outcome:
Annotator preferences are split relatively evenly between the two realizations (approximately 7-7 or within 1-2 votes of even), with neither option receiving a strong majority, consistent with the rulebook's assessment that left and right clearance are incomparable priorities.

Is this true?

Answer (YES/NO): NO